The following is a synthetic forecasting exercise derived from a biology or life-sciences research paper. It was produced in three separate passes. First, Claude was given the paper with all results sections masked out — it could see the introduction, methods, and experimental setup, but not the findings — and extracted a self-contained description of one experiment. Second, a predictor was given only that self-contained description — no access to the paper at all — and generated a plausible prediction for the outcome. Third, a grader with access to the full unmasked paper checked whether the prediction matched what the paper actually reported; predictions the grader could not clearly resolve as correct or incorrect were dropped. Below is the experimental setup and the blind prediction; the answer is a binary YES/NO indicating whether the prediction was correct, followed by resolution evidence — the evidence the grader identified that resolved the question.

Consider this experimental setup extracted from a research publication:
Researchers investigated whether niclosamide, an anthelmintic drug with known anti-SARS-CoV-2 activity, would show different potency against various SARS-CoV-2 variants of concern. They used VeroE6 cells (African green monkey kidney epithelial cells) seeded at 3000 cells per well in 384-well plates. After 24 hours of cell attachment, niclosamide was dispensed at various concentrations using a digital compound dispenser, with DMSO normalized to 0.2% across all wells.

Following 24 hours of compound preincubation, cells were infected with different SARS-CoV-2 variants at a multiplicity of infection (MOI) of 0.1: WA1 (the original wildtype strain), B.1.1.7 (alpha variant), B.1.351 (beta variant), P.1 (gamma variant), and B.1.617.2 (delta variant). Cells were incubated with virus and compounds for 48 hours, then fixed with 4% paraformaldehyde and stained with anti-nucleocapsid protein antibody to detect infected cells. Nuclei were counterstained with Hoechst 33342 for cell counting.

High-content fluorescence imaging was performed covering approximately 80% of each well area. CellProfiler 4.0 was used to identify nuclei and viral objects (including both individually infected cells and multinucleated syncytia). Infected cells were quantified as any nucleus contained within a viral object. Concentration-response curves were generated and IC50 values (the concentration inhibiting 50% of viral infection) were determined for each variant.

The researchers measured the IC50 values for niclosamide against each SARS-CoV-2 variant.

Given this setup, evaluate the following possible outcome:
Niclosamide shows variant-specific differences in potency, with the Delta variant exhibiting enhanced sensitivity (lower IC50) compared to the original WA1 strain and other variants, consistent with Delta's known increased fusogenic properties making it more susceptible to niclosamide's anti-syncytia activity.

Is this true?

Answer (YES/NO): NO